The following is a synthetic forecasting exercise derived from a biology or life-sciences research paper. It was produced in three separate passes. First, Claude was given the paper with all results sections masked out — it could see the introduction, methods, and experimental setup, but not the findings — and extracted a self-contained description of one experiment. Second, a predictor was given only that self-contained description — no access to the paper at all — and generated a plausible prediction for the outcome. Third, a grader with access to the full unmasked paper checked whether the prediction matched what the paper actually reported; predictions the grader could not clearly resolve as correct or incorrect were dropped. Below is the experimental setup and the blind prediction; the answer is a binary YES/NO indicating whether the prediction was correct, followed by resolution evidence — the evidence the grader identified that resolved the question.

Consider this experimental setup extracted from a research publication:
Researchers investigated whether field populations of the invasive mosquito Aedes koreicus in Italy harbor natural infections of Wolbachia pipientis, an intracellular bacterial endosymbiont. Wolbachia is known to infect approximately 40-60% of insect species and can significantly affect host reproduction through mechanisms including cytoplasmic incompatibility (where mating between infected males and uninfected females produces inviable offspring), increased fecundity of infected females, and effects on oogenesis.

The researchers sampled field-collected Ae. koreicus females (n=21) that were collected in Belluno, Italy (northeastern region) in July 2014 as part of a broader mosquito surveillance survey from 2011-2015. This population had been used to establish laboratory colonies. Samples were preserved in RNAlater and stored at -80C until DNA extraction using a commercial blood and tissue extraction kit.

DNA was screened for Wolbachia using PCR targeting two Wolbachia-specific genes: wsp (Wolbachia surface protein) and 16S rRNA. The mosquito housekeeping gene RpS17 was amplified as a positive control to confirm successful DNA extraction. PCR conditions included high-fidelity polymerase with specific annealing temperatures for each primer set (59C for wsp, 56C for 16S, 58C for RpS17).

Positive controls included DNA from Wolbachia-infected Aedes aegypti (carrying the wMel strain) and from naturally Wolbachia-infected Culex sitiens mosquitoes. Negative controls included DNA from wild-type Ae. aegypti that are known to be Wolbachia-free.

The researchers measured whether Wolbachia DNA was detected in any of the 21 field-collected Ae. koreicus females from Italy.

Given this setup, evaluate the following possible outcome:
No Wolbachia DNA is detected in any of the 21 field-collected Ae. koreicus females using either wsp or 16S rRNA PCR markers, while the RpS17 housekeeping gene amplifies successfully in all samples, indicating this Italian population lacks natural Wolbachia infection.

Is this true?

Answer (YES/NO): YES